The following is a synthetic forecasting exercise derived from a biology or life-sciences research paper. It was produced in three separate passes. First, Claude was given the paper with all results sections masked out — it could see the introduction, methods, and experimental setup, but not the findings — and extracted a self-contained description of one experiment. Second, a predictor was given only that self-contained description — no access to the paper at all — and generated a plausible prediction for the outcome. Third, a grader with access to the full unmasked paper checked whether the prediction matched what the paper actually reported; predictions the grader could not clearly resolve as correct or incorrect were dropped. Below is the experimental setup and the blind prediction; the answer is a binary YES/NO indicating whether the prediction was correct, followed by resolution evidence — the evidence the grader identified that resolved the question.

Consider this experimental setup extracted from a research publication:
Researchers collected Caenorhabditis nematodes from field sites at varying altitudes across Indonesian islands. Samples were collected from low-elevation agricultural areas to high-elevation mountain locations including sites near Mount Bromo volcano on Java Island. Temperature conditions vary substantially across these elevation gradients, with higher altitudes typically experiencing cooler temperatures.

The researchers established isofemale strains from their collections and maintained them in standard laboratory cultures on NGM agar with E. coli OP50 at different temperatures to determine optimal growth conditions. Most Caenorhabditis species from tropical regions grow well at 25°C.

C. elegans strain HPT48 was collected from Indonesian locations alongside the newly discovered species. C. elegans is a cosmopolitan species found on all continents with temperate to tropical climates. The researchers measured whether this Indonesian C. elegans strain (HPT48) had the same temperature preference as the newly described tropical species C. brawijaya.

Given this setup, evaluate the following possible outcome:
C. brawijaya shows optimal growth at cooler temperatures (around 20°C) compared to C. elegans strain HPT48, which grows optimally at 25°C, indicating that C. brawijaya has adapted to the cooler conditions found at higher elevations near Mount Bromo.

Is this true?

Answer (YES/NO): NO